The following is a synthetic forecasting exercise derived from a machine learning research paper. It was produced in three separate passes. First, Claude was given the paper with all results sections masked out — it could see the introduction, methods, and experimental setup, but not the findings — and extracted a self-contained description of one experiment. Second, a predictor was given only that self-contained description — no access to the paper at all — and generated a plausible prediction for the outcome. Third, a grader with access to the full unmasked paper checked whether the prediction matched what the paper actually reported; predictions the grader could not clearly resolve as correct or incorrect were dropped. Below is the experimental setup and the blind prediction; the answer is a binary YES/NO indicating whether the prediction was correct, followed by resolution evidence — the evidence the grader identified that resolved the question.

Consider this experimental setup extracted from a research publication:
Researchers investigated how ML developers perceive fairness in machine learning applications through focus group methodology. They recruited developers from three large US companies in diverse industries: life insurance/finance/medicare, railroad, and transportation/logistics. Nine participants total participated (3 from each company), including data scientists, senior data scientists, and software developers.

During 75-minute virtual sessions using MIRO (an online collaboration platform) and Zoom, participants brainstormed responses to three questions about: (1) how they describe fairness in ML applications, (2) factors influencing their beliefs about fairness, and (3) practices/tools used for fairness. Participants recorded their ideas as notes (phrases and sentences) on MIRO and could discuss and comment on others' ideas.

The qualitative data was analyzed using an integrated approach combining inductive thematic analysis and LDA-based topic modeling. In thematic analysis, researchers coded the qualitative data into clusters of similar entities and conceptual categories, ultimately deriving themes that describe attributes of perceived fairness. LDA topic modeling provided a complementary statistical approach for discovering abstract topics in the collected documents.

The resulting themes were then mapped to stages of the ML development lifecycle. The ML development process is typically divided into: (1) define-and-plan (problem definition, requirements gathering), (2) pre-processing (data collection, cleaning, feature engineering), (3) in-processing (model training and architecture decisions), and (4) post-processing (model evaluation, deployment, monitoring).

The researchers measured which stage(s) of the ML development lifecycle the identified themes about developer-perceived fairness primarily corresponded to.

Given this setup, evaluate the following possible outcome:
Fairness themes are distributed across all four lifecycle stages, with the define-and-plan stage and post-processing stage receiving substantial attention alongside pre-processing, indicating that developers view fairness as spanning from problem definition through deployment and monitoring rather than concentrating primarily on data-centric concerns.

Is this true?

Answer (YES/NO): YES